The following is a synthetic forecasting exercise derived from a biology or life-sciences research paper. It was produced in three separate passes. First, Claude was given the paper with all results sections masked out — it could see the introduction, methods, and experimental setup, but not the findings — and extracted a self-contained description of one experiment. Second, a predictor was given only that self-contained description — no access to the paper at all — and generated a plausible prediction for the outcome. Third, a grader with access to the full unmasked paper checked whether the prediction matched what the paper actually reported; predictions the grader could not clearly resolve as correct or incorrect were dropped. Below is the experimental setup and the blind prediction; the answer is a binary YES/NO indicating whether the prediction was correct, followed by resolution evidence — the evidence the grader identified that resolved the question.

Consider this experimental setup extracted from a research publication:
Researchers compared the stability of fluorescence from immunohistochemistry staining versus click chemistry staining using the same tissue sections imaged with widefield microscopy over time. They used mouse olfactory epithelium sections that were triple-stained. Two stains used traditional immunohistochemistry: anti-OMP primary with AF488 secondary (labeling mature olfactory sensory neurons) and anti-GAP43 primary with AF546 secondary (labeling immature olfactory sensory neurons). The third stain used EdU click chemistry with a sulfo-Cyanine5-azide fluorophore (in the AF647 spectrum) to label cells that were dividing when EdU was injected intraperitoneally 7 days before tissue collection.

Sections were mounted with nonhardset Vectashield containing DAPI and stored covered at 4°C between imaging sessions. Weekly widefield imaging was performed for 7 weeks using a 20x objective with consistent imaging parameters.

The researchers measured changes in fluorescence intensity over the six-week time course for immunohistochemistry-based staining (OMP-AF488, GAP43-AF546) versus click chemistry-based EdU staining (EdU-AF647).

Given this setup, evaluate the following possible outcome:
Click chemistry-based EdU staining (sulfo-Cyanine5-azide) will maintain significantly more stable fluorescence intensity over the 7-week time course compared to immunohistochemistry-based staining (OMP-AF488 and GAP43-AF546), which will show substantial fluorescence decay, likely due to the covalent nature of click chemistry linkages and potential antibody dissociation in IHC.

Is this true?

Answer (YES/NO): YES